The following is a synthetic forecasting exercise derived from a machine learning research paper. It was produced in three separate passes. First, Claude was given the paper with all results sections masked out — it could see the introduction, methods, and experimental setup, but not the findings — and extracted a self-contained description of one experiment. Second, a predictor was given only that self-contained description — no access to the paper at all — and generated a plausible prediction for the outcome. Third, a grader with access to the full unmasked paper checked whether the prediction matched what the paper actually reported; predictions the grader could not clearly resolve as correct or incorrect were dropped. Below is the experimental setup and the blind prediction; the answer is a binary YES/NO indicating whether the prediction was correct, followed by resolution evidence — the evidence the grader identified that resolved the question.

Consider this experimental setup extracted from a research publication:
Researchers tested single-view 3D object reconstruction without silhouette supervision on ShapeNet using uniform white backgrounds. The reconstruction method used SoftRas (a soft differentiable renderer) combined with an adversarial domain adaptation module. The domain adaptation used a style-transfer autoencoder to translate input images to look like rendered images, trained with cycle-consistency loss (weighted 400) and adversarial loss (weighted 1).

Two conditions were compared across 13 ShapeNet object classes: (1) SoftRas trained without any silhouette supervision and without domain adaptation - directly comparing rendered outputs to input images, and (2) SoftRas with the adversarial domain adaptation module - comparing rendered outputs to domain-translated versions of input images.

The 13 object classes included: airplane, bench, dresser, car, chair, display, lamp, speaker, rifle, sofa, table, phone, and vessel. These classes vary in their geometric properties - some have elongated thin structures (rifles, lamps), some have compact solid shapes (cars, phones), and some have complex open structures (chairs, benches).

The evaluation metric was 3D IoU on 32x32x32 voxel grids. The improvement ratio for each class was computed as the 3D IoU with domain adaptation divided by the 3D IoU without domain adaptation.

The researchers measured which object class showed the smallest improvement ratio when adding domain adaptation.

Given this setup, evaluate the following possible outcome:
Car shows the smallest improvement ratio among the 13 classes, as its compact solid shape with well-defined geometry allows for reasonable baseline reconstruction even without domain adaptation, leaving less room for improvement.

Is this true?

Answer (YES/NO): YES